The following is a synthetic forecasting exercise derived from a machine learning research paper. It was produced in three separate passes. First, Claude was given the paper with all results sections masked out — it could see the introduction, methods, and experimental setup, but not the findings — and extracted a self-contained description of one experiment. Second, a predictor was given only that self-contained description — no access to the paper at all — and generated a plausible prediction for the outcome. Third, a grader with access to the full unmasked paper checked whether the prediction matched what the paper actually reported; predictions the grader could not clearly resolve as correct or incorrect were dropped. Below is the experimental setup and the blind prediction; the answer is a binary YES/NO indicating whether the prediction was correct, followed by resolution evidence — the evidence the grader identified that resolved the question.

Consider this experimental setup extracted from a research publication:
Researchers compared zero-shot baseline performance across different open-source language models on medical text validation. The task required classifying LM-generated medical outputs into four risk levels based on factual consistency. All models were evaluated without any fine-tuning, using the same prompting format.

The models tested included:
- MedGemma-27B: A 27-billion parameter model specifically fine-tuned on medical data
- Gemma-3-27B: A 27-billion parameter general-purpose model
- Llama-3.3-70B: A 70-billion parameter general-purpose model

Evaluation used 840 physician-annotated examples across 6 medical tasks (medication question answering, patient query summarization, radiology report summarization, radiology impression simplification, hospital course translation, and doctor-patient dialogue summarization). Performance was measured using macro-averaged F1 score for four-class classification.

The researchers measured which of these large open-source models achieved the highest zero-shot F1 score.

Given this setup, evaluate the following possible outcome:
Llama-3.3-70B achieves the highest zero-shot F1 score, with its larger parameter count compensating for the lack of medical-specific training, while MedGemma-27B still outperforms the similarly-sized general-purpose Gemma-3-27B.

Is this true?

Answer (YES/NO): NO